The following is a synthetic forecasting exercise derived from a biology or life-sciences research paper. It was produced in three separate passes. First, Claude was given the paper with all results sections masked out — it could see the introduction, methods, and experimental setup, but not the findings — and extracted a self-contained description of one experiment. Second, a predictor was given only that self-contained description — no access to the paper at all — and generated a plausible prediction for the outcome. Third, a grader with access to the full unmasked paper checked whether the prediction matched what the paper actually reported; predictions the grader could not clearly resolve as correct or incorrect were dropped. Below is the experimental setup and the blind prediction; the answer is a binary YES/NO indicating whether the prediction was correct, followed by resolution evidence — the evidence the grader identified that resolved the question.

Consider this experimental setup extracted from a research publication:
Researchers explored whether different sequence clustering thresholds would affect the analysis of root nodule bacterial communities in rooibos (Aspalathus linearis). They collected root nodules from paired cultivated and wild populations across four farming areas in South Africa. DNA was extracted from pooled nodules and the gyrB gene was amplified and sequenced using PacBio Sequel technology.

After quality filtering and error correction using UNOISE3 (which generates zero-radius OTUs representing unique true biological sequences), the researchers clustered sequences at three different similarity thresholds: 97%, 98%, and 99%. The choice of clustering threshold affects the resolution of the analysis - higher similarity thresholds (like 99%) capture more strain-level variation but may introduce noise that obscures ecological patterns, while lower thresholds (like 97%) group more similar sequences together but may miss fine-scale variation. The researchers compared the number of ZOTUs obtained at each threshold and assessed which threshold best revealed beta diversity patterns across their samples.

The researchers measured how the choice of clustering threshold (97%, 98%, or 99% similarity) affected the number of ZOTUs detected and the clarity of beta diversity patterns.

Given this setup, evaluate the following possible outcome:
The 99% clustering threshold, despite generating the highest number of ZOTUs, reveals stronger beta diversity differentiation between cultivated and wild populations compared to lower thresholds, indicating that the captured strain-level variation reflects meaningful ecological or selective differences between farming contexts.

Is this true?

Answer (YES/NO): NO